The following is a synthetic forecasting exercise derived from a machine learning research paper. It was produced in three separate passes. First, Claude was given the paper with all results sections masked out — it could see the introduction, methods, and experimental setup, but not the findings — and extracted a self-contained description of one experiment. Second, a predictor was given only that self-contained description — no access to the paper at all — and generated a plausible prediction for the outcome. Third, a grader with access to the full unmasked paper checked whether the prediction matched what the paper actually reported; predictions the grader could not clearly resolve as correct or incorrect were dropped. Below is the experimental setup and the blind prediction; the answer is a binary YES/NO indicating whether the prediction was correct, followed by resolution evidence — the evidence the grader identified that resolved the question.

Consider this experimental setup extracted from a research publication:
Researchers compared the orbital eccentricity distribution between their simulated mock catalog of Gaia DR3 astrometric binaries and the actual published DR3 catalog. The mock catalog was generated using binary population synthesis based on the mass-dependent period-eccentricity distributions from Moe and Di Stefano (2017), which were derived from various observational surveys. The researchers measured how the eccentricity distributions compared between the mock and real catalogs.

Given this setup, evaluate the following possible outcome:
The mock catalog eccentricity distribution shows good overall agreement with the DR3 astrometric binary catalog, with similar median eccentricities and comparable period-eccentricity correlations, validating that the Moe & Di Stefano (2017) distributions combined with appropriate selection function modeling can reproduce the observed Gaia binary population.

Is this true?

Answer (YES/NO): NO